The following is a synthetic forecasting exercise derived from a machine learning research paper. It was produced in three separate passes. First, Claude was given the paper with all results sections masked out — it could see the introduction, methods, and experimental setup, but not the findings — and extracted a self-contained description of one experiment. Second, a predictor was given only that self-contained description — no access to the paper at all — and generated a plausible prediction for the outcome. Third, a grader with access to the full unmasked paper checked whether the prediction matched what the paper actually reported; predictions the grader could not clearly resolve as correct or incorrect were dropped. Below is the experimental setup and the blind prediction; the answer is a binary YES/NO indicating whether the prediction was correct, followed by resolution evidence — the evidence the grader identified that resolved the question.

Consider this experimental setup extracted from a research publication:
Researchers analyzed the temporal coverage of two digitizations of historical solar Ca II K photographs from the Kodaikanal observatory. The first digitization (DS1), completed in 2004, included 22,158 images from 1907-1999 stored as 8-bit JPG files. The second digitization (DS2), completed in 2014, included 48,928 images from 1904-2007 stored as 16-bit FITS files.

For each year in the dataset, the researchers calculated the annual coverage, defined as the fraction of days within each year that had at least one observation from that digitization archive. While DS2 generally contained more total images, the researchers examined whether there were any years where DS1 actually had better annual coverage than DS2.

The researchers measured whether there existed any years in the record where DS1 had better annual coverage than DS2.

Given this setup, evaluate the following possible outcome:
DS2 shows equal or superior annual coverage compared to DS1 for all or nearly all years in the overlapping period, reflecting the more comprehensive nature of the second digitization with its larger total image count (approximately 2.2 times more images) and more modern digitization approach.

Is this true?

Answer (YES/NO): YES